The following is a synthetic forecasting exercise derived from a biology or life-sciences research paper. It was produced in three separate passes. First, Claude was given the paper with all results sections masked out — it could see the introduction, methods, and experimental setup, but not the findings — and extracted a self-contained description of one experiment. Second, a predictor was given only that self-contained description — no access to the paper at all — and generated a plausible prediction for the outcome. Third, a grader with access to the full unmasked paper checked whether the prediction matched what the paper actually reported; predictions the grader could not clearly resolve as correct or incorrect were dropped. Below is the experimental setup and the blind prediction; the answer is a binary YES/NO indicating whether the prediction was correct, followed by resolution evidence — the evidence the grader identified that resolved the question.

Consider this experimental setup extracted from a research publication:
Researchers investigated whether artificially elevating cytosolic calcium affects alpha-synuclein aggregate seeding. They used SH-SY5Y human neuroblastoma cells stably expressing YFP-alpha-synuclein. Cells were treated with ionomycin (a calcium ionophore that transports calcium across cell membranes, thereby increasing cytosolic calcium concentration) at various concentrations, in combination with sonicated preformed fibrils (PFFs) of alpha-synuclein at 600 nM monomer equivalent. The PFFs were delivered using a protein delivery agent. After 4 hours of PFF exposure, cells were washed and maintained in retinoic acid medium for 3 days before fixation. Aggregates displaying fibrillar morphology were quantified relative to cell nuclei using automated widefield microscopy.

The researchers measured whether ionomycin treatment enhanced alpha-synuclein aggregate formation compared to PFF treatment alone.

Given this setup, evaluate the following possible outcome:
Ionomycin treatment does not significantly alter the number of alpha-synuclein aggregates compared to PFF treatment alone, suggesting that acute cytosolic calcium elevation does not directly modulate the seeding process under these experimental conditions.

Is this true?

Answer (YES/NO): YES